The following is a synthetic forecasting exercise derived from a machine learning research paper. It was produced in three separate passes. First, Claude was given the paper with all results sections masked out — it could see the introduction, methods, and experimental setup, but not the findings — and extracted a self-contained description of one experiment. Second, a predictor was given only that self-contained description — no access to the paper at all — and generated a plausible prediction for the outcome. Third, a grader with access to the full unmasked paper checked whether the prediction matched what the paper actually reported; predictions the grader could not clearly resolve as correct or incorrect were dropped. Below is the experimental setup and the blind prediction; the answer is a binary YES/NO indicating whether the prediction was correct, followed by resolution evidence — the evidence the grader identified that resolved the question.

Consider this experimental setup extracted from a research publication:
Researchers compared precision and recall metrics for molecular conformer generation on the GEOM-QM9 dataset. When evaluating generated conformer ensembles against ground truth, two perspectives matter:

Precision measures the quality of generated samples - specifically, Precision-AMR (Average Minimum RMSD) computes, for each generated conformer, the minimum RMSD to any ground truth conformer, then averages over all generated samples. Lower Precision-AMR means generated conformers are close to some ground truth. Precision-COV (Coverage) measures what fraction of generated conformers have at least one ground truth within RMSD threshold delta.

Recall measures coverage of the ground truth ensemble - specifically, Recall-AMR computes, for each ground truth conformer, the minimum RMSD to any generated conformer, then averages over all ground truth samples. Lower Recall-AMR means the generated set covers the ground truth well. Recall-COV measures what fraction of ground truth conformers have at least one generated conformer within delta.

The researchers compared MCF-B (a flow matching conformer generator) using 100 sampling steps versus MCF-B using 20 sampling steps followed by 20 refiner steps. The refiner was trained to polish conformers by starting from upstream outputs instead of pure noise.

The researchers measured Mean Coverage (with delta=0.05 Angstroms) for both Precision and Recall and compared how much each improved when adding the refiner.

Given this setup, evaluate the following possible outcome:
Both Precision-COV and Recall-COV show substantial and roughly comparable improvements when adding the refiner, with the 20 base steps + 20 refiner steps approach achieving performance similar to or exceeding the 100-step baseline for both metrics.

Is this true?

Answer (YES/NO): NO